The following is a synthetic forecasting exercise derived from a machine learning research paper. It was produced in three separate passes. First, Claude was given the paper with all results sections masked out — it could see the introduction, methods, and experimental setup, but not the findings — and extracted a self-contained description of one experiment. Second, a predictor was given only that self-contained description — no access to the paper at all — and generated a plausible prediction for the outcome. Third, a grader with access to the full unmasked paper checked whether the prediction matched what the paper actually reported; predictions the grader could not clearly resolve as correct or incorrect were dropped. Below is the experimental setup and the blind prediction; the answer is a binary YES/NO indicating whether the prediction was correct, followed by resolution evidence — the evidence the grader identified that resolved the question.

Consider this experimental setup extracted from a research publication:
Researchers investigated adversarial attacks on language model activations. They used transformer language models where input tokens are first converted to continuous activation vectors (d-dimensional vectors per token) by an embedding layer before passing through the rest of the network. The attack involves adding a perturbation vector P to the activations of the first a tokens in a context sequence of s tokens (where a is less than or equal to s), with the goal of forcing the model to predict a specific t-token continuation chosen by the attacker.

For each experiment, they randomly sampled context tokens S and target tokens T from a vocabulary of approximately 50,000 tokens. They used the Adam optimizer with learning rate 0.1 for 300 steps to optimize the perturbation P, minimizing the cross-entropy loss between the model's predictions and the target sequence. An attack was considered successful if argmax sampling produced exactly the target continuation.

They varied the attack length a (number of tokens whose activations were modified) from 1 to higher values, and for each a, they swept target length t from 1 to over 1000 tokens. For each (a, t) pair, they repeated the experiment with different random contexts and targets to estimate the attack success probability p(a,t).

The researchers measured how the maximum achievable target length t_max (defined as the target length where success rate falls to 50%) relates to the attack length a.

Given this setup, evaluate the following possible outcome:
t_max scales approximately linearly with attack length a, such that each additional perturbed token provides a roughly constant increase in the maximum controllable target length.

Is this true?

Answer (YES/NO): YES